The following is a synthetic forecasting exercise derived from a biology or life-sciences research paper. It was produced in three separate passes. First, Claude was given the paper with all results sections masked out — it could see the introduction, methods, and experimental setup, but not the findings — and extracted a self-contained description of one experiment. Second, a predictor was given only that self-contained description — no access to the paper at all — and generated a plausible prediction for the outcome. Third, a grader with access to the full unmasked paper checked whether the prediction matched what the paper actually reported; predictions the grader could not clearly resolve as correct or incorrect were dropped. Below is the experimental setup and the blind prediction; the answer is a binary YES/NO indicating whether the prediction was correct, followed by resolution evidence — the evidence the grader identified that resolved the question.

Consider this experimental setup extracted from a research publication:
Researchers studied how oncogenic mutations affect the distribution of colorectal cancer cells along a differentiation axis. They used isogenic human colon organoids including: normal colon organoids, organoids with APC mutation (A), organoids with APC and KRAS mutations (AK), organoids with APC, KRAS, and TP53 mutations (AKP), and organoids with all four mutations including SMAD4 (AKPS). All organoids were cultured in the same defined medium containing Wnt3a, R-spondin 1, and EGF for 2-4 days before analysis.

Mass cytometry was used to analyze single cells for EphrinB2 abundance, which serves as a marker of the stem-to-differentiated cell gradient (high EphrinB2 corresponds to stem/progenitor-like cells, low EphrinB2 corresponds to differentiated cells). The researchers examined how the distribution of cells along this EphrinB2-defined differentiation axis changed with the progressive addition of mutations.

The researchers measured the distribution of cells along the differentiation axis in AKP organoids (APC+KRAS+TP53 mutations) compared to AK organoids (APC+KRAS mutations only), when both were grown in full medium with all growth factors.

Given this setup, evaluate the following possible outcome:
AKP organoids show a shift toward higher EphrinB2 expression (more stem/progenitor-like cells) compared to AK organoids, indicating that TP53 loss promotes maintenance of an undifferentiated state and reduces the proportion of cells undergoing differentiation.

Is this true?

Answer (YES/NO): NO